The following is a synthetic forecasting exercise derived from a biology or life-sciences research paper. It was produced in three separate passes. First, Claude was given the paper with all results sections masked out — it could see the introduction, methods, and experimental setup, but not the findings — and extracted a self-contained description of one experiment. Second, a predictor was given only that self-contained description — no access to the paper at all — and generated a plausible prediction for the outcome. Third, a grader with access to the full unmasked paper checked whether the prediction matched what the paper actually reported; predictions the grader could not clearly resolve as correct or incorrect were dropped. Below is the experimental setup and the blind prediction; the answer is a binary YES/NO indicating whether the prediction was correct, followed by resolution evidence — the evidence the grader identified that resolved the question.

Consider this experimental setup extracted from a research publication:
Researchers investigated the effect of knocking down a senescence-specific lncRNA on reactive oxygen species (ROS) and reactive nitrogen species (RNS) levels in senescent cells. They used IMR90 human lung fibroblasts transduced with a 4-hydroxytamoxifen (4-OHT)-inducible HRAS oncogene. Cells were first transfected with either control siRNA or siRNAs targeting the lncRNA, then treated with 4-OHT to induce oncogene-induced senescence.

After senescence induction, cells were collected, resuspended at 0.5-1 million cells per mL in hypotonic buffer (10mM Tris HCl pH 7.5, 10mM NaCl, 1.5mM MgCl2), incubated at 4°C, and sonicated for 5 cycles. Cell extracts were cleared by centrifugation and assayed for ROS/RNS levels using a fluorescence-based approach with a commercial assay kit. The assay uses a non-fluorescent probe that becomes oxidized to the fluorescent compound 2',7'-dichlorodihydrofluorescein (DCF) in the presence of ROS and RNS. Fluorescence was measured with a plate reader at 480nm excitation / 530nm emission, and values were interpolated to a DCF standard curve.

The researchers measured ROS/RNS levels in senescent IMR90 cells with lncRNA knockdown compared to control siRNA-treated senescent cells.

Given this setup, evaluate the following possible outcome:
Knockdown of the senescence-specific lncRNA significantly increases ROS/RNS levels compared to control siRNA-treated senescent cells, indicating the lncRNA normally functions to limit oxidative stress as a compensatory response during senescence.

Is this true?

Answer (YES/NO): YES